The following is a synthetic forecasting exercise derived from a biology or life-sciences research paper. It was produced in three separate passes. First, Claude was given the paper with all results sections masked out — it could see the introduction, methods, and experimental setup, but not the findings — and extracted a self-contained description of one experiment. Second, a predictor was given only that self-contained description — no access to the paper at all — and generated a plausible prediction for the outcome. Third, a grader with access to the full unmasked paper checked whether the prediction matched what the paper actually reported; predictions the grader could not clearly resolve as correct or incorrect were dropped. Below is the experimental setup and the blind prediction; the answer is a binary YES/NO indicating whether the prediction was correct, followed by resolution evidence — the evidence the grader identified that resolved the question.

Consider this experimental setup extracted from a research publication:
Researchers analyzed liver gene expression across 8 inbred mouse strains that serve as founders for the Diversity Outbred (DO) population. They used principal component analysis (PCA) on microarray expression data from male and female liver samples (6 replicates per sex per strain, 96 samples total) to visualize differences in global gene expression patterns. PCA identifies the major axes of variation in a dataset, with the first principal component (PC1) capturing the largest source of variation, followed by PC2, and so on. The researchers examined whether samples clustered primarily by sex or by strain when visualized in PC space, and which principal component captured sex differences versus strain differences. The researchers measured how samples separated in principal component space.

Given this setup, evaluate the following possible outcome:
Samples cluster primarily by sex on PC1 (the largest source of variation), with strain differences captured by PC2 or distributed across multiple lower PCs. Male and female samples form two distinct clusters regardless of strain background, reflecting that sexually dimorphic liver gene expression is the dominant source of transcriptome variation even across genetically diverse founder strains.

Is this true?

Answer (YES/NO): YES